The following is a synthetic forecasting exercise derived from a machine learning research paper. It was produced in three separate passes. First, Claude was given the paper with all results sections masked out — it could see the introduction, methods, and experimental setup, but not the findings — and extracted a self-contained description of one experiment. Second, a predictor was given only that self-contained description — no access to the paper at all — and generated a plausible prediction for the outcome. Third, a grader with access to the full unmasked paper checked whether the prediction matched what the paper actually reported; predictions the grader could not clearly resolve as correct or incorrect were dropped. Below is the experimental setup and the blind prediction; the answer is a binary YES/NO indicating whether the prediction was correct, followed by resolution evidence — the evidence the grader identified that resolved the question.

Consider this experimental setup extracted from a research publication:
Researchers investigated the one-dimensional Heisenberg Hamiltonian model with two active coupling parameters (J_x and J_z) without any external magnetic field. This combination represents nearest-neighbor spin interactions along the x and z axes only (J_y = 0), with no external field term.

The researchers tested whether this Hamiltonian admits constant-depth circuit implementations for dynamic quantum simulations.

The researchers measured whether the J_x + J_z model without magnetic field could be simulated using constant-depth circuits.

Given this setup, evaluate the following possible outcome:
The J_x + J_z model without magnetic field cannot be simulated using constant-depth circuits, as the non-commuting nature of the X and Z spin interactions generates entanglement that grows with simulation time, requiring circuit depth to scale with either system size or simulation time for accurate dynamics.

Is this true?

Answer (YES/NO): NO